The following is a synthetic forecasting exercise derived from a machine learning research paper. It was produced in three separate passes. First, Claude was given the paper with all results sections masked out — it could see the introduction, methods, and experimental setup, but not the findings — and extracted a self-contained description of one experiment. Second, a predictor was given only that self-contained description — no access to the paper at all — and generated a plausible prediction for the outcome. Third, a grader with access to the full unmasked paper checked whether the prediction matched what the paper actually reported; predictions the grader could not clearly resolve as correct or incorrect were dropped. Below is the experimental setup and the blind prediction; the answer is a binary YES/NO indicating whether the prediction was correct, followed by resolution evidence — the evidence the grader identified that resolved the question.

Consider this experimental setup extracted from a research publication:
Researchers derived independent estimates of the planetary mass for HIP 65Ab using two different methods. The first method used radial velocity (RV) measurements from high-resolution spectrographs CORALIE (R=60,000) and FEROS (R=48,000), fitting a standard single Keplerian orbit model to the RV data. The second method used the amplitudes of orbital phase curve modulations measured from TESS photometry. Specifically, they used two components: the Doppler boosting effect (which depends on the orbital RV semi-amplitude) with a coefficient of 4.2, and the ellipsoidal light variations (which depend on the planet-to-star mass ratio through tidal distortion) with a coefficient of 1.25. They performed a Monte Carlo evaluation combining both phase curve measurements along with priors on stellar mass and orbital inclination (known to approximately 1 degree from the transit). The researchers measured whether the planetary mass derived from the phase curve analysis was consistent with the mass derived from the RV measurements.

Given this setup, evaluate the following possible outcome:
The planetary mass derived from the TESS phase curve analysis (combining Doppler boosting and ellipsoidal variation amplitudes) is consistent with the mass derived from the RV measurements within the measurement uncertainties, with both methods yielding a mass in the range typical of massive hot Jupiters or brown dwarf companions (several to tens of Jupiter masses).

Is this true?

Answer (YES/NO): NO